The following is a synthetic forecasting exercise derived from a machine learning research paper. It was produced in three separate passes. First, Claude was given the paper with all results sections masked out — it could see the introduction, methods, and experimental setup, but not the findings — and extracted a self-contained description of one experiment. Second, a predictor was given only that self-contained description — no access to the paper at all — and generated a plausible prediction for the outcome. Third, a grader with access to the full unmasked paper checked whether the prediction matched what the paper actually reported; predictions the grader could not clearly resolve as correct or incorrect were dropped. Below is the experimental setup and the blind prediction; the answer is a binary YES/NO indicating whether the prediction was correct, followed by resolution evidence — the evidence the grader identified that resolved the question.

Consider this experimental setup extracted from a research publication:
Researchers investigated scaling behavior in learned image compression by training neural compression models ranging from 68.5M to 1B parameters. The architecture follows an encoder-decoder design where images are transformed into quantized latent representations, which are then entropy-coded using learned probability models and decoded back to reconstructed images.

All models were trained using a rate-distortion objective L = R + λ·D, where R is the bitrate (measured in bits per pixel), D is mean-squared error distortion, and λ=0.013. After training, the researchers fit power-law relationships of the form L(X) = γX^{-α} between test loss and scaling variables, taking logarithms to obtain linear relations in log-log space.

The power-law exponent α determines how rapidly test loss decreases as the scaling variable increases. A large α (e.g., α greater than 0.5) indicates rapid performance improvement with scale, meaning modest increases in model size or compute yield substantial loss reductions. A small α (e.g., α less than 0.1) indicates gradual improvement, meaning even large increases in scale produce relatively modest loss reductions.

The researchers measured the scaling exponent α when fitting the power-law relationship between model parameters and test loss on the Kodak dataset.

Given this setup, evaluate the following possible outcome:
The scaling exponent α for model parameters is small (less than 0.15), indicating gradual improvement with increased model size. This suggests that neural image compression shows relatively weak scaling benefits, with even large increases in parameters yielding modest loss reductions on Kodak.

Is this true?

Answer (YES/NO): YES